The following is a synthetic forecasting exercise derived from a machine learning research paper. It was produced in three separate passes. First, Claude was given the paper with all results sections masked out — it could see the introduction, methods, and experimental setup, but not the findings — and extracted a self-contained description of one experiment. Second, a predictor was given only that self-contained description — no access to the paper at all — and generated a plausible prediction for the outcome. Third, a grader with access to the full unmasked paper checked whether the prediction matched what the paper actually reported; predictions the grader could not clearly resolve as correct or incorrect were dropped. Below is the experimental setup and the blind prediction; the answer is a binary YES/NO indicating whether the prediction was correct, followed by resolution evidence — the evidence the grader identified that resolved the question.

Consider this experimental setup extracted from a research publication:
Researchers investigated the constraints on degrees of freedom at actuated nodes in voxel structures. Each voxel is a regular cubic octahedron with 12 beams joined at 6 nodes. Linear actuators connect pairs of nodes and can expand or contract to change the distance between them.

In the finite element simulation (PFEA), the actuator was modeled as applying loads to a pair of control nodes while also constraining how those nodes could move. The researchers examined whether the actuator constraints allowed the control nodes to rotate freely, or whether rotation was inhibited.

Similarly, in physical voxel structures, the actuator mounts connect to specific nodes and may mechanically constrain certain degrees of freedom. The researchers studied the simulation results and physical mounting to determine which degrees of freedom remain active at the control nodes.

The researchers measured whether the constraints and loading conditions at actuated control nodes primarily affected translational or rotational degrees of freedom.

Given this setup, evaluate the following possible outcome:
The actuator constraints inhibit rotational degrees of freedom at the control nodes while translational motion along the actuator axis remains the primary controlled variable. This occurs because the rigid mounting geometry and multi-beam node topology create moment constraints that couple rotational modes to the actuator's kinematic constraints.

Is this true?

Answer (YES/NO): YES